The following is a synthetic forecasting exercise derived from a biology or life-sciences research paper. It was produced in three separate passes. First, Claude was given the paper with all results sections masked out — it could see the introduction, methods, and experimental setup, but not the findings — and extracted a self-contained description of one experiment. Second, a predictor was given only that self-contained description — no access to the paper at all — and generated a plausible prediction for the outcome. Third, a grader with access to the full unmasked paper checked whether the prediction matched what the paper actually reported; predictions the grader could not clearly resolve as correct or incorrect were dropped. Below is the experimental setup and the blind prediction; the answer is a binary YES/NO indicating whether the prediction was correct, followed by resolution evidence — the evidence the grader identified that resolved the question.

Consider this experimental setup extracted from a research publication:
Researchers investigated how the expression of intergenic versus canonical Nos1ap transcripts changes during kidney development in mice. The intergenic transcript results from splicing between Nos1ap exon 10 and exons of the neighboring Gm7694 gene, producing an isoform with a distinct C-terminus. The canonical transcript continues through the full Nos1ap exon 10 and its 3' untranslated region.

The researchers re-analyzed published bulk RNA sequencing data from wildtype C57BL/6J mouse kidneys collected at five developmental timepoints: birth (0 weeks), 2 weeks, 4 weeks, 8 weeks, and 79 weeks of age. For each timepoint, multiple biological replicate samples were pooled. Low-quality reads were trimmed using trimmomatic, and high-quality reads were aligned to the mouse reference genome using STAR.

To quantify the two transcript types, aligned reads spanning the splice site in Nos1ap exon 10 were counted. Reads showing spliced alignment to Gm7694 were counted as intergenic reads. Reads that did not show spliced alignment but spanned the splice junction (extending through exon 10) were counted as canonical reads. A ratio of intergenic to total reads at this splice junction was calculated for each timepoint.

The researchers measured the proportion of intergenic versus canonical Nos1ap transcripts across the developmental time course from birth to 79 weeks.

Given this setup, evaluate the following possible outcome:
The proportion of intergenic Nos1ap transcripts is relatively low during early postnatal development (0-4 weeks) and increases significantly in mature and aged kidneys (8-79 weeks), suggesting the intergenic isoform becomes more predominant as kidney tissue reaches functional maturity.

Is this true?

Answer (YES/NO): NO